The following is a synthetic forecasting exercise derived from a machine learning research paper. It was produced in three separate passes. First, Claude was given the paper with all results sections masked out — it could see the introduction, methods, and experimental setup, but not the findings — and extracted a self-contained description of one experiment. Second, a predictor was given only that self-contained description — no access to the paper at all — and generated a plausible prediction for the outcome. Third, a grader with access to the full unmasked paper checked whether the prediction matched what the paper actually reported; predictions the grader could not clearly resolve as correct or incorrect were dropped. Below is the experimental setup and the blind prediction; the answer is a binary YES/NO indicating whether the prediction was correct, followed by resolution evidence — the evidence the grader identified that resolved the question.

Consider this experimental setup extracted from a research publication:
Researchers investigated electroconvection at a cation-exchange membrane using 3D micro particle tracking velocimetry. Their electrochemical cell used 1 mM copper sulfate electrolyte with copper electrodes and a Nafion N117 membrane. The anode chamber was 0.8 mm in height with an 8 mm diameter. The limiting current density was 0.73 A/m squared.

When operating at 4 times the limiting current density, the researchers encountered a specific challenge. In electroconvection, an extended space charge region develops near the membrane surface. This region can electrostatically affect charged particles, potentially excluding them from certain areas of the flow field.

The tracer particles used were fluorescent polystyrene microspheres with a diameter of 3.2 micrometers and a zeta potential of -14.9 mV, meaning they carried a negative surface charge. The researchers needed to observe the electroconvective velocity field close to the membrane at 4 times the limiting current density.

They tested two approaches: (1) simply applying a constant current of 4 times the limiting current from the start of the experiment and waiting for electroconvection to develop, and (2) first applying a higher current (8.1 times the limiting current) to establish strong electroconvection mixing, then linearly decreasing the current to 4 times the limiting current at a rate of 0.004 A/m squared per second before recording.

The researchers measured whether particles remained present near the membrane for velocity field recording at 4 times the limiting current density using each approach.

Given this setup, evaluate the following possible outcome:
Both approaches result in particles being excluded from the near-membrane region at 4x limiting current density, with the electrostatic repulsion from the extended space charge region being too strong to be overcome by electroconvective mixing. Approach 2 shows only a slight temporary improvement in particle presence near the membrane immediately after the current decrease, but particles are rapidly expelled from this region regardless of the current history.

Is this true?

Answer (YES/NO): NO